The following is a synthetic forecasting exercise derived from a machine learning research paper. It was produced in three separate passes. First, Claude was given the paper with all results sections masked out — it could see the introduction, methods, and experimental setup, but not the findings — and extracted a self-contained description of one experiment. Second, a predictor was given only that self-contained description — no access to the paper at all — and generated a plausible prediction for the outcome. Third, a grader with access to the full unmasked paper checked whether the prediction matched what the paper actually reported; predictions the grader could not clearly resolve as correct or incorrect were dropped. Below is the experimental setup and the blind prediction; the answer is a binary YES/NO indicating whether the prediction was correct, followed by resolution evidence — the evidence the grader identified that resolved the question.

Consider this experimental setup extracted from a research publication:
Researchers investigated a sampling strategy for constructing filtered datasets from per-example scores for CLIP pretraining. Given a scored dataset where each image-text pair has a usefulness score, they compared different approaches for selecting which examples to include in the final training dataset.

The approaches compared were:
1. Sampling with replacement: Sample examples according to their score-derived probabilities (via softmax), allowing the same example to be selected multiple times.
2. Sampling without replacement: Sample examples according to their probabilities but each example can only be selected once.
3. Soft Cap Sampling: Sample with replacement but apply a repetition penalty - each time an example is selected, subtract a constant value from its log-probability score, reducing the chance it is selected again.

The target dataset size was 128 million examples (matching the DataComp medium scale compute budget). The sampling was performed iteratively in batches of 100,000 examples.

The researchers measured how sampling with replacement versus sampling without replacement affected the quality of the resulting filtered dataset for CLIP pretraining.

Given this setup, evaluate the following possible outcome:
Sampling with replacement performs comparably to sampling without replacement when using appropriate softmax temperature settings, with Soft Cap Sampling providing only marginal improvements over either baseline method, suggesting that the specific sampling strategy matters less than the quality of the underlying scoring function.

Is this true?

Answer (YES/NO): NO